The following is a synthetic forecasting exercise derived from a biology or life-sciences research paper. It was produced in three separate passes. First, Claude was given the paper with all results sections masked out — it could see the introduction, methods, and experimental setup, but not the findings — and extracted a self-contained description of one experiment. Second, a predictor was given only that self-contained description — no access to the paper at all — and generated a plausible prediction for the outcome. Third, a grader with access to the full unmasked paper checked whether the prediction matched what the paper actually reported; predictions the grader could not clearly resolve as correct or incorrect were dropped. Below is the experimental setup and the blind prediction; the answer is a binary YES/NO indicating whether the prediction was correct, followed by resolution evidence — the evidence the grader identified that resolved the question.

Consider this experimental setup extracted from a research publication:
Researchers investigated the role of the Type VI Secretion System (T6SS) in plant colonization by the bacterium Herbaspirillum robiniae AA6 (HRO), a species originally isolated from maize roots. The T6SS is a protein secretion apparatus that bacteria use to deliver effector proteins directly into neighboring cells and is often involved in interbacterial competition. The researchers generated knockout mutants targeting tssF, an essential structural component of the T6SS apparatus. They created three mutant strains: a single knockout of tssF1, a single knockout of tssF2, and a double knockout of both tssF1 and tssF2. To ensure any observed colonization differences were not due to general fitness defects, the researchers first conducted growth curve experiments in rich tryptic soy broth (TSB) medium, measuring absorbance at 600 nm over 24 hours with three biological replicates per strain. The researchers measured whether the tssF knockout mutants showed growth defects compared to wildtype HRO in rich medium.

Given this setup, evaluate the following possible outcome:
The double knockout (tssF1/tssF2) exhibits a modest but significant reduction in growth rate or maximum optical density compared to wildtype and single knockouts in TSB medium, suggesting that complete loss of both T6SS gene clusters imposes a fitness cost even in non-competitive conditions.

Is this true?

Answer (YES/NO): NO